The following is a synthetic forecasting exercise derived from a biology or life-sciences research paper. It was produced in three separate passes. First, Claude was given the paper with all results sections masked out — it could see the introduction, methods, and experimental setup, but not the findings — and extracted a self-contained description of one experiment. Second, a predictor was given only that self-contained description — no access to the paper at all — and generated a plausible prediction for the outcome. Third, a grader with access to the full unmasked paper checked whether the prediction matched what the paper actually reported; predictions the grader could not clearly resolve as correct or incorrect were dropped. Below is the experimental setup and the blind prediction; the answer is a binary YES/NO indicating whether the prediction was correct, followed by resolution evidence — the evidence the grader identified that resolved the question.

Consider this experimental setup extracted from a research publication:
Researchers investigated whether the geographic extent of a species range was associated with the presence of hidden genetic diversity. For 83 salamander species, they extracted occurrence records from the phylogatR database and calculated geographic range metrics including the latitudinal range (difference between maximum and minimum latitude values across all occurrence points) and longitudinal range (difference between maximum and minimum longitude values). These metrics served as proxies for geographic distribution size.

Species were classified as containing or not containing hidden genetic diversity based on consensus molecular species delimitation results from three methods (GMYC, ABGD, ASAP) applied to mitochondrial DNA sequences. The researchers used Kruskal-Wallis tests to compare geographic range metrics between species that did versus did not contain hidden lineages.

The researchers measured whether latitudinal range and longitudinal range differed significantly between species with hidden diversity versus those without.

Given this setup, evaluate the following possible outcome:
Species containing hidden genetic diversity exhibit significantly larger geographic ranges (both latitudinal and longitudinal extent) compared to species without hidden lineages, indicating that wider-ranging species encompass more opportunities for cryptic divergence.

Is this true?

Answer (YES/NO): NO